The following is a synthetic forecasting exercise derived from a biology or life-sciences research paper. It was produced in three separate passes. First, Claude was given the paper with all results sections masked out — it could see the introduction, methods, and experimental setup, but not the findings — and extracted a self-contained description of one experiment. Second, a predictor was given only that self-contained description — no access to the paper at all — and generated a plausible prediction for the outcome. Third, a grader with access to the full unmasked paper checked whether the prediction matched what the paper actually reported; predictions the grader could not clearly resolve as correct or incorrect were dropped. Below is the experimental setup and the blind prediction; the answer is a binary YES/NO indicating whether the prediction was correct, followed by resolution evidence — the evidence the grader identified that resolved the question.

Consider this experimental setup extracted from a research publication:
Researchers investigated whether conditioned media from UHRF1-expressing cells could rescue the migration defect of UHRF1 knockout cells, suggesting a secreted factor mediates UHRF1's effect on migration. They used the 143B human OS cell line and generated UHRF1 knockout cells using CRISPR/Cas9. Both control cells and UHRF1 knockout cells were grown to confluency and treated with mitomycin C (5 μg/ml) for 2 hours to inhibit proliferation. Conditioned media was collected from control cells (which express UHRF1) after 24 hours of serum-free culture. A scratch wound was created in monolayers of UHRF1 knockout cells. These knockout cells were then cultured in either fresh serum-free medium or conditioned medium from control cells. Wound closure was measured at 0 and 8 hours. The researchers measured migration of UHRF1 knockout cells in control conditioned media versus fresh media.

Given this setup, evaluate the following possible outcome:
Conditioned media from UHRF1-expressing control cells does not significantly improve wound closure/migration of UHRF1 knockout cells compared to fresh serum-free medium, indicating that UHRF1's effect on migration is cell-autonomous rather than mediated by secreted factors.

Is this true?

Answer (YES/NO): NO